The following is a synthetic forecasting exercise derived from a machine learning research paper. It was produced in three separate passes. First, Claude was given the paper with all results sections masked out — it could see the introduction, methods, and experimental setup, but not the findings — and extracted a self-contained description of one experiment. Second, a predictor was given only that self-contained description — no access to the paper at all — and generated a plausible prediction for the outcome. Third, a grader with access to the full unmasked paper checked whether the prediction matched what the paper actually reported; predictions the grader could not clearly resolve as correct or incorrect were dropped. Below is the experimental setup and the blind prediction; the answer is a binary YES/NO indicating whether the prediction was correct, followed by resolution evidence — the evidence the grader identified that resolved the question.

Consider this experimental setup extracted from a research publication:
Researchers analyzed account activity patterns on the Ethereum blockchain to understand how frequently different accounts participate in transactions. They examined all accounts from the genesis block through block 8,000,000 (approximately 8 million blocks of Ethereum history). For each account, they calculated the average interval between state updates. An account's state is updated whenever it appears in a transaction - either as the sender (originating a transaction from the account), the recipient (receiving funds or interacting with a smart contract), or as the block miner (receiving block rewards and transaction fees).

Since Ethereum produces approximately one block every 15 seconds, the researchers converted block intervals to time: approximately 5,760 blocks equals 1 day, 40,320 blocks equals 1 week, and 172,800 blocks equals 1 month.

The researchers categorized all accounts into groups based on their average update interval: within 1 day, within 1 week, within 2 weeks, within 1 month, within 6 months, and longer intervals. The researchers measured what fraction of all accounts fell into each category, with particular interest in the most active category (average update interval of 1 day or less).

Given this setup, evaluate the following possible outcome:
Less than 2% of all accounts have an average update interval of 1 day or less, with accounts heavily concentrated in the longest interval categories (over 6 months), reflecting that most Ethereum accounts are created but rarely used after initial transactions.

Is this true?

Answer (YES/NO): NO